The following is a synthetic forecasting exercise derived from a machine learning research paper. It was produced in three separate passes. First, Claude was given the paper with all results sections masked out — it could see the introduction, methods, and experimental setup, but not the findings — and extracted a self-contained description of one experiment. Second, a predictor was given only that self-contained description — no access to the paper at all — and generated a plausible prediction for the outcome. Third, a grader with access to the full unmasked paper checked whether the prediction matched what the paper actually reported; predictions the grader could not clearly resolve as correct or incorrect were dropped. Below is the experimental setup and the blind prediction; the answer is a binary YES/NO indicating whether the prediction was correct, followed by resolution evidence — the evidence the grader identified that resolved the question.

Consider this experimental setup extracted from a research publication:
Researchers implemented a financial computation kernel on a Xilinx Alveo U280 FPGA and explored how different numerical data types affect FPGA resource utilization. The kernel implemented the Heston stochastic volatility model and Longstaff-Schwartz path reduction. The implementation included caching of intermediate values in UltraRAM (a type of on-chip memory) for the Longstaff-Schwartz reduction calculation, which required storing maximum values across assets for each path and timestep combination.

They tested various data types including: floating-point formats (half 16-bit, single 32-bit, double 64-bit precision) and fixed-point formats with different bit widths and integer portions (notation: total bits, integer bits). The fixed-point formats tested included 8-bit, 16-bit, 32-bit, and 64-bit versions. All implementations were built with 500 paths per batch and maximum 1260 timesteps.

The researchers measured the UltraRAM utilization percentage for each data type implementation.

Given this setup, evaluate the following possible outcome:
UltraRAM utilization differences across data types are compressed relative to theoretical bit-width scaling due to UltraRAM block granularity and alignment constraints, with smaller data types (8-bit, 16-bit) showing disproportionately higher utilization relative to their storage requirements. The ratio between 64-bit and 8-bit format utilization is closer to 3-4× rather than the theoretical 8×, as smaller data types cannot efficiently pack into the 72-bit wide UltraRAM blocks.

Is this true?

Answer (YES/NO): NO